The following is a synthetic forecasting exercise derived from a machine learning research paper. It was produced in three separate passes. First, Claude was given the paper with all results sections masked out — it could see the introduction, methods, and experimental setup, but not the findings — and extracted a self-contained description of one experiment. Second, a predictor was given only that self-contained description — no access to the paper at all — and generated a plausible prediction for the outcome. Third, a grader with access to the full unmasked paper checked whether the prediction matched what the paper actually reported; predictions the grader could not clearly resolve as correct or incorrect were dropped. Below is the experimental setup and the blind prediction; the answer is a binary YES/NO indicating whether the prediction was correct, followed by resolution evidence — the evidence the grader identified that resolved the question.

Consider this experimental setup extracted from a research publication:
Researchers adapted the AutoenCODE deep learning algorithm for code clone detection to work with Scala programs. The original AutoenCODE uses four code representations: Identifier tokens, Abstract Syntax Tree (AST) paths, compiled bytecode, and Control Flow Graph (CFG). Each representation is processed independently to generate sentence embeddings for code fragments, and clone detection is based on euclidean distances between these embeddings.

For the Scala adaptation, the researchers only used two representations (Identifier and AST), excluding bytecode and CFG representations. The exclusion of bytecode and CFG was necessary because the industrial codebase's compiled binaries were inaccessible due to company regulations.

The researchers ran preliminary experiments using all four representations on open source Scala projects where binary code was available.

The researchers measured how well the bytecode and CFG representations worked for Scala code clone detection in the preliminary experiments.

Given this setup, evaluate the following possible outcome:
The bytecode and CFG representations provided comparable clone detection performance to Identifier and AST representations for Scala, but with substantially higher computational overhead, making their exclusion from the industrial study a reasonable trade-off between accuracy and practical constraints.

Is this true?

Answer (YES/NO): NO